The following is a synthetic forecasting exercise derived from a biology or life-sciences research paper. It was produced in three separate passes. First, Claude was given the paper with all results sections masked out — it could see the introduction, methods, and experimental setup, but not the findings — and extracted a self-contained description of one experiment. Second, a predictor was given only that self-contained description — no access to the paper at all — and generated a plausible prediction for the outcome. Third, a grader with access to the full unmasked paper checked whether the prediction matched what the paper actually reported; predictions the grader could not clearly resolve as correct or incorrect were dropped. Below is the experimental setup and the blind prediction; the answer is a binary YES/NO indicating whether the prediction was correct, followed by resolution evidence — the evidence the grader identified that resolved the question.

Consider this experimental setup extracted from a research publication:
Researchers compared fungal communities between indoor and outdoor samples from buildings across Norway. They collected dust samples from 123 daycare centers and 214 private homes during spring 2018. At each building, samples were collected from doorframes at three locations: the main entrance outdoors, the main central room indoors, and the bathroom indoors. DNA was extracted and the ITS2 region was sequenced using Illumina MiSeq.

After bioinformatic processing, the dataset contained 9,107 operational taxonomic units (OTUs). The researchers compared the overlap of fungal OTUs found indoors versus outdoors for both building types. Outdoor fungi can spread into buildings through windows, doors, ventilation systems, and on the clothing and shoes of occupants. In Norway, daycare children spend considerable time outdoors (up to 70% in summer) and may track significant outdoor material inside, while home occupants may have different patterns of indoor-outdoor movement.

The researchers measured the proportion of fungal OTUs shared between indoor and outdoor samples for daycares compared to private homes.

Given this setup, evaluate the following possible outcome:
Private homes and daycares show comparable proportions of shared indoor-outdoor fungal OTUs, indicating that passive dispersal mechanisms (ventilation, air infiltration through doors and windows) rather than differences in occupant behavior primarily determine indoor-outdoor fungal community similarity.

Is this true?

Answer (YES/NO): YES